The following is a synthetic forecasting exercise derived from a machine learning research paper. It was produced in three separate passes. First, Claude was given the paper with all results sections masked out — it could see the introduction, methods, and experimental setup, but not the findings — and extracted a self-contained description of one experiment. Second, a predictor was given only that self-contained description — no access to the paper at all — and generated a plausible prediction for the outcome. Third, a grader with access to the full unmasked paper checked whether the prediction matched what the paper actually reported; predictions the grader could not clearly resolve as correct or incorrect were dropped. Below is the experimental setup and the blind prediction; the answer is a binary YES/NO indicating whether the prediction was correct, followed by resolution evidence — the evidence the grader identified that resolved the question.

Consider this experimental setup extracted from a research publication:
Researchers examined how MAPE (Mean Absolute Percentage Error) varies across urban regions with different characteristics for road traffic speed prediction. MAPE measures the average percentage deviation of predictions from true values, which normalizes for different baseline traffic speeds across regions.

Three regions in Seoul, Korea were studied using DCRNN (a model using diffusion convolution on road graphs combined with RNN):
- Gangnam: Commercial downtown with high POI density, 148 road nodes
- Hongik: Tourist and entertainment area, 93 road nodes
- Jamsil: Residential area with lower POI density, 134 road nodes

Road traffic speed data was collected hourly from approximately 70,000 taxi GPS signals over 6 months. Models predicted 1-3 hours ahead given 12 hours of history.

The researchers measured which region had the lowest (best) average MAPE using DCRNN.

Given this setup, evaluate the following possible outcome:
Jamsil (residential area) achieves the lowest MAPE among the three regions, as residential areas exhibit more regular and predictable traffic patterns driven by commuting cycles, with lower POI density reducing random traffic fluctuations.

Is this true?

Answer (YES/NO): YES